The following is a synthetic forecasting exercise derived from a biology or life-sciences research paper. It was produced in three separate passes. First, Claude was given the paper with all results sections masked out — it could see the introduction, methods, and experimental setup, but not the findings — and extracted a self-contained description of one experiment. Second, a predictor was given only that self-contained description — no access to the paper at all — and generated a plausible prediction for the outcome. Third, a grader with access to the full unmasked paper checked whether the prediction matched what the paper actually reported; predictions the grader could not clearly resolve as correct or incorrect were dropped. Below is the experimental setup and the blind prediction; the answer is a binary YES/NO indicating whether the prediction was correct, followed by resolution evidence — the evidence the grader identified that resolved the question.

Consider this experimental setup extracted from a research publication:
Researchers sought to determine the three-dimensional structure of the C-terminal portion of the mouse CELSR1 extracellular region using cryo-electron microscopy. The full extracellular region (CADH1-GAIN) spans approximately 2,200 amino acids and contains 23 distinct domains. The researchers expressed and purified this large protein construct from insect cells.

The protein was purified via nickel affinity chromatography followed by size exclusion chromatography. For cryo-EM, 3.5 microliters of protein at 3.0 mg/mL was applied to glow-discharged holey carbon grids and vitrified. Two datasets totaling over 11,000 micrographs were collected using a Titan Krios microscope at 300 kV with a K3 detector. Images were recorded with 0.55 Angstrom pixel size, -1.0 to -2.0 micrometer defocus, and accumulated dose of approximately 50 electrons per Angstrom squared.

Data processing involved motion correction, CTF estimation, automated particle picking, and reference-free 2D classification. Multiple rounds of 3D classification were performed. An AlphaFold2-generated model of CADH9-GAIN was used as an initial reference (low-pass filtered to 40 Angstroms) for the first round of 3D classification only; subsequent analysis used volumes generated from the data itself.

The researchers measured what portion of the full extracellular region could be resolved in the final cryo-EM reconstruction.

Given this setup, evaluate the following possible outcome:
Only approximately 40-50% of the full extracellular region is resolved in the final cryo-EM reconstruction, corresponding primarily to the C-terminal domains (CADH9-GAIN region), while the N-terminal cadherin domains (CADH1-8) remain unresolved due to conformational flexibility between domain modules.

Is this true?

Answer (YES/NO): NO